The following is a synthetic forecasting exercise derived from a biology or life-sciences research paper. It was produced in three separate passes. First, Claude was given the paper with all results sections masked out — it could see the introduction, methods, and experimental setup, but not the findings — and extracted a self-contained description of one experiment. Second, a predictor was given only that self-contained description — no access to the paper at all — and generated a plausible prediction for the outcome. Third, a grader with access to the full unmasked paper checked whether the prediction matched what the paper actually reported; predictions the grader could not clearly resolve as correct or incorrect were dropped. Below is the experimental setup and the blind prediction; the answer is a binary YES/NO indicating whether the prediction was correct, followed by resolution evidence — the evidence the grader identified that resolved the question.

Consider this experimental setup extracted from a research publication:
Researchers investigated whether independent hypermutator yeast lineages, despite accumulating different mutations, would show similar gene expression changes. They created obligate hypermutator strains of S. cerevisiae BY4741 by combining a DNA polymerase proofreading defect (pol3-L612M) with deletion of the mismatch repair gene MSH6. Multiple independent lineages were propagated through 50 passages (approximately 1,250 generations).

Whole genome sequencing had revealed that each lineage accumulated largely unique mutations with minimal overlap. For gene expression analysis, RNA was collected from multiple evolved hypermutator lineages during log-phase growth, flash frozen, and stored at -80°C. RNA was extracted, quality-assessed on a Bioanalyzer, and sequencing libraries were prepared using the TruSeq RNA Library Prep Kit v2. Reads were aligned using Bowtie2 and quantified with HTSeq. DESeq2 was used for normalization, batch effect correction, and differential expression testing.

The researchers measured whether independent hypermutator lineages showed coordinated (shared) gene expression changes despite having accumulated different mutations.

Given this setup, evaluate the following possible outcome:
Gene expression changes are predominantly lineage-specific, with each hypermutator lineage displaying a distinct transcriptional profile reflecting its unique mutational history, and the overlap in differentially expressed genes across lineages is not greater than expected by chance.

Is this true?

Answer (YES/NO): NO